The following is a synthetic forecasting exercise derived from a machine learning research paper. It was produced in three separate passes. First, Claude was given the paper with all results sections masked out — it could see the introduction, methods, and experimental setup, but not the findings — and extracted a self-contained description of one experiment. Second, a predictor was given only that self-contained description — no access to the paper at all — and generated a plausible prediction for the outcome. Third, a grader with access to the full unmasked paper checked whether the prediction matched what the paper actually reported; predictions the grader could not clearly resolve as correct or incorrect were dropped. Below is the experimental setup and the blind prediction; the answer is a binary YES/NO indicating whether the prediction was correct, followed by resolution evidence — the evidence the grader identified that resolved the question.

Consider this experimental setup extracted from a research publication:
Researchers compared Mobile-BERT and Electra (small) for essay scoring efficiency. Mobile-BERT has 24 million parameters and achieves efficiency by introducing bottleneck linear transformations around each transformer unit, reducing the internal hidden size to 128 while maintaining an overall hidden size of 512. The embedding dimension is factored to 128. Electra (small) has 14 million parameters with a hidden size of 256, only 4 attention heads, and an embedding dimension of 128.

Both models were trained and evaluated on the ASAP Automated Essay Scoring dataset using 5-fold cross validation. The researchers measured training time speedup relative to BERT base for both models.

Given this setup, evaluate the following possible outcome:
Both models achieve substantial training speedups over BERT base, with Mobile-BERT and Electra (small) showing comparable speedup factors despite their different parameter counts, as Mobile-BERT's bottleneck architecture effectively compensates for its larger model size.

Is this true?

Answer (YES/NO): NO